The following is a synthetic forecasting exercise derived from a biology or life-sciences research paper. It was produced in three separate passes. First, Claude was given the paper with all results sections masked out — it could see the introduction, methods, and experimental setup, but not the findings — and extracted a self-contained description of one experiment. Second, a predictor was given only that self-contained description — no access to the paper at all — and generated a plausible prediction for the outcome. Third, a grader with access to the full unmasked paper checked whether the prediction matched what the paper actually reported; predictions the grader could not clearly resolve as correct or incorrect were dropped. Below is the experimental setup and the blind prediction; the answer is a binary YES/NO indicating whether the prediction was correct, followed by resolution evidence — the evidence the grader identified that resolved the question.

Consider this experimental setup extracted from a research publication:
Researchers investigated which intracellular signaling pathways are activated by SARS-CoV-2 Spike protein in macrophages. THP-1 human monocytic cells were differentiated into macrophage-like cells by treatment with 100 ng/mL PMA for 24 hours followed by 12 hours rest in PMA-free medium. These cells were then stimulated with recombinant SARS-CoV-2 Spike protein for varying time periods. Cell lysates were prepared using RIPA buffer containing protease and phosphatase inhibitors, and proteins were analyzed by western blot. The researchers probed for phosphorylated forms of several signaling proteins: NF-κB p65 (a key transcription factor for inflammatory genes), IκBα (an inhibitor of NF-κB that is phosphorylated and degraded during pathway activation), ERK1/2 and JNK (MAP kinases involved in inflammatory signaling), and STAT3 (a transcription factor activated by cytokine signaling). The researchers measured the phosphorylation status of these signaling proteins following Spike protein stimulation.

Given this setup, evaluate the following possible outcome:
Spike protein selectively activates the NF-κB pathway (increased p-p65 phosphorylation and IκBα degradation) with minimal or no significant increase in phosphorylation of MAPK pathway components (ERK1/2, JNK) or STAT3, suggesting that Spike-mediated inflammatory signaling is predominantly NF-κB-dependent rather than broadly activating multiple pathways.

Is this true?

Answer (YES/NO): NO